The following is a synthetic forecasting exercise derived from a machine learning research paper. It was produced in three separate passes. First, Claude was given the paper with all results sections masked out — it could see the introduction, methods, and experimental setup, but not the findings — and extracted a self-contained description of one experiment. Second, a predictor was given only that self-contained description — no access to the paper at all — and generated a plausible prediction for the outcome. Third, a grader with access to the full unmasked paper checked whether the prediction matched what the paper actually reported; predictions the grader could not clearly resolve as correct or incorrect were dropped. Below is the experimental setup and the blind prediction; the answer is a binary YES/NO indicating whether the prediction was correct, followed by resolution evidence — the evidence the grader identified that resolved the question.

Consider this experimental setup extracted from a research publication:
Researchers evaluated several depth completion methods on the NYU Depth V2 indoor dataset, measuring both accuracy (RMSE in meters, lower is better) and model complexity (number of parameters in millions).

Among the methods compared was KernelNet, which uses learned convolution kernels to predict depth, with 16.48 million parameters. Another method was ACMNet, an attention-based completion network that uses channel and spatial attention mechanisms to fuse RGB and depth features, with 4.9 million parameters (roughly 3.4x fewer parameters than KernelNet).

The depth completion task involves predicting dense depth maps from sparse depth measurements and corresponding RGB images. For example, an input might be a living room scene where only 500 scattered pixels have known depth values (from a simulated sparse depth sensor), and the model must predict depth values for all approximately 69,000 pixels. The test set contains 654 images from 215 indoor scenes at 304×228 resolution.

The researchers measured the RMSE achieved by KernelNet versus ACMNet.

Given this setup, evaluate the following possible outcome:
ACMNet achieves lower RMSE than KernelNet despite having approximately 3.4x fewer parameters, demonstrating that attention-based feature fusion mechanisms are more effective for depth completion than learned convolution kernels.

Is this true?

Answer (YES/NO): YES